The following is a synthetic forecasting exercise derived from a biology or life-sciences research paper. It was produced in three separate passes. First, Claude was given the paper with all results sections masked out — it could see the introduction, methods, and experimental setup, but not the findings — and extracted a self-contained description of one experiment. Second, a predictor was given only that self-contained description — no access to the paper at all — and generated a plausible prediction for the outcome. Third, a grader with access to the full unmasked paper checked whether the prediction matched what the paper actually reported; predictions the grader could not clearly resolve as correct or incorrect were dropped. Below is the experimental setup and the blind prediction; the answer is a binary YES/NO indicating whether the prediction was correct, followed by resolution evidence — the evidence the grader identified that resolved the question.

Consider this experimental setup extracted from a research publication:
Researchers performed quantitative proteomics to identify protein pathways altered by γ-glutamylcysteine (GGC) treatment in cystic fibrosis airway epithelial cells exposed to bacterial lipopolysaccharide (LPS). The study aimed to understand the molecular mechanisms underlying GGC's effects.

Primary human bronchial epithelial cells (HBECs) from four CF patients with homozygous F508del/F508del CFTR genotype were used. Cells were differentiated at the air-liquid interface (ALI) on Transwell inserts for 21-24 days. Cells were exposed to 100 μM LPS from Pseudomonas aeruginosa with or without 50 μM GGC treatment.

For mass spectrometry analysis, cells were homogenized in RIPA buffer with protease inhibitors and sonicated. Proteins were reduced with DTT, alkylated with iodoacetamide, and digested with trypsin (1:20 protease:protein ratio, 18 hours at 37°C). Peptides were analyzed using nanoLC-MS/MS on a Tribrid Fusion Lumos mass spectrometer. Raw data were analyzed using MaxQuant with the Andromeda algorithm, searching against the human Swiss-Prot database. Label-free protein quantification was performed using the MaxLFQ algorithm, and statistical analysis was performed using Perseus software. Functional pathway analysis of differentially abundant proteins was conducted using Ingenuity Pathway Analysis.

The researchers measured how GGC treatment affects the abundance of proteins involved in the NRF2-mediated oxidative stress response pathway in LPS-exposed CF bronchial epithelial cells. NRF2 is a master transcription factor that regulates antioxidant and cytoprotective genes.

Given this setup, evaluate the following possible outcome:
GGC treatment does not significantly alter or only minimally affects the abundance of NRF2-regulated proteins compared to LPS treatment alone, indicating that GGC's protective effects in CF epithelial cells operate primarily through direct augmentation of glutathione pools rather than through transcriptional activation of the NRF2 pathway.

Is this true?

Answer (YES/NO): NO